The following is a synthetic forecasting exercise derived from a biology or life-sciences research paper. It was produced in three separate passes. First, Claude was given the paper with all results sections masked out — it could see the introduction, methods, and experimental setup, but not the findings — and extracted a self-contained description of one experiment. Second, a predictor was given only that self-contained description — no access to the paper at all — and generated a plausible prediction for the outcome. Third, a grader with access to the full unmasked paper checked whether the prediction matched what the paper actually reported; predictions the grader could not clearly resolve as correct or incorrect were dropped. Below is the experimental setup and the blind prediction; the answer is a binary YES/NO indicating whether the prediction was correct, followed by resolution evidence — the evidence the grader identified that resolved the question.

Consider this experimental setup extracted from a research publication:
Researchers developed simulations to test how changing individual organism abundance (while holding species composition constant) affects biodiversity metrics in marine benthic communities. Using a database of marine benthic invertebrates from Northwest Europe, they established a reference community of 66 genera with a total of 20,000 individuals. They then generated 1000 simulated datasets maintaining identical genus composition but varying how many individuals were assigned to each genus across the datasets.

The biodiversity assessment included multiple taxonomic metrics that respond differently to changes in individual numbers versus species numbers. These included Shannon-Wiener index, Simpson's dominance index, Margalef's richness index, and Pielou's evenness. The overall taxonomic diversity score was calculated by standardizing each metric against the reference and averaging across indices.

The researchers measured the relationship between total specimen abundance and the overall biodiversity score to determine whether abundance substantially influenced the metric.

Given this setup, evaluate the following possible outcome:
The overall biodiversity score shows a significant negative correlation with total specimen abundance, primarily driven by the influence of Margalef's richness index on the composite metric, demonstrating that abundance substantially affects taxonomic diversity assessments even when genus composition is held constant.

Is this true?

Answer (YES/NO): NO